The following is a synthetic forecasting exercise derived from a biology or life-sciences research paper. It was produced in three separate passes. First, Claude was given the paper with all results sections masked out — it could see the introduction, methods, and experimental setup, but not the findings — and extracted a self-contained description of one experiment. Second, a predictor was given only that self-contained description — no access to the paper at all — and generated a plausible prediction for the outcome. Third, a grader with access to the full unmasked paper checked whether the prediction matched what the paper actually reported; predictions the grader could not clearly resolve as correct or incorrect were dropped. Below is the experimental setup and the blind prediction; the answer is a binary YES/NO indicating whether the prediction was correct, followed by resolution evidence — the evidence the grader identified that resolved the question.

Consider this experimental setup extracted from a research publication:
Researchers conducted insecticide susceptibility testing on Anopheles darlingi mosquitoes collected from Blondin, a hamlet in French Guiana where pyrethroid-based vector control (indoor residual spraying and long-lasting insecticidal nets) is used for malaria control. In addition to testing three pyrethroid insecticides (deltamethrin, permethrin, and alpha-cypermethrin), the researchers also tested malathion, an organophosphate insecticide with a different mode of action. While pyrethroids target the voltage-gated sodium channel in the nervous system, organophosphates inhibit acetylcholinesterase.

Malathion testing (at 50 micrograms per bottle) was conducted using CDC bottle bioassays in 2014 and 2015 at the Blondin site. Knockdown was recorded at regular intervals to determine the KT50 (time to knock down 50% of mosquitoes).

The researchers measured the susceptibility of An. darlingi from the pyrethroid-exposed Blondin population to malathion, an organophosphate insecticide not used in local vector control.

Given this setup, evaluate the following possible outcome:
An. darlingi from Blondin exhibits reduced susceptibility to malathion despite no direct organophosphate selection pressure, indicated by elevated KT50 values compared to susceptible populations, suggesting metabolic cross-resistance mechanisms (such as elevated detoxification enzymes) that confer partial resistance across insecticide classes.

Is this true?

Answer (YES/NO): NO